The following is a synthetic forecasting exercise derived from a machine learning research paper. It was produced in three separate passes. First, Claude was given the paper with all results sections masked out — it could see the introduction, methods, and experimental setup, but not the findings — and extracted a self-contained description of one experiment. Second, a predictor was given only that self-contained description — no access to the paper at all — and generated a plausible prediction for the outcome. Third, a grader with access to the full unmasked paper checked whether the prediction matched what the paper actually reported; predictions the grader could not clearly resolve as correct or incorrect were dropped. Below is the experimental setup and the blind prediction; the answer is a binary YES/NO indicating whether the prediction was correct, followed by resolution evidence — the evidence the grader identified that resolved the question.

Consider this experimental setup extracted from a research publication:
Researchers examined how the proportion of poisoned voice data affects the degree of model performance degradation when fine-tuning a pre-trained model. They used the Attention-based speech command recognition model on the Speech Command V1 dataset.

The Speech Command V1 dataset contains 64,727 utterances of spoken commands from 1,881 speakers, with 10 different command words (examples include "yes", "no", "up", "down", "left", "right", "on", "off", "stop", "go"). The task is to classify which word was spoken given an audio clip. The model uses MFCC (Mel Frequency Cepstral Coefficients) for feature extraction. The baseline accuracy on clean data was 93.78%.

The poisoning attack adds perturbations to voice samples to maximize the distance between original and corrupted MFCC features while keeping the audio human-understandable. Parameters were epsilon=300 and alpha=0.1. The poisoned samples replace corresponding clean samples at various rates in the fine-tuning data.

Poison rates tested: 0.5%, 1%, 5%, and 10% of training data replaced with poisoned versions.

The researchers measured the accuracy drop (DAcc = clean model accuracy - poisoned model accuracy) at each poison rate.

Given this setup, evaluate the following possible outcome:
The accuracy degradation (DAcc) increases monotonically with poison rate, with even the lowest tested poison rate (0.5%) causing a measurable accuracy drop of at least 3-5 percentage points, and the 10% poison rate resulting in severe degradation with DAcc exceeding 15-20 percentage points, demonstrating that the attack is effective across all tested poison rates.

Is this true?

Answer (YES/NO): NO